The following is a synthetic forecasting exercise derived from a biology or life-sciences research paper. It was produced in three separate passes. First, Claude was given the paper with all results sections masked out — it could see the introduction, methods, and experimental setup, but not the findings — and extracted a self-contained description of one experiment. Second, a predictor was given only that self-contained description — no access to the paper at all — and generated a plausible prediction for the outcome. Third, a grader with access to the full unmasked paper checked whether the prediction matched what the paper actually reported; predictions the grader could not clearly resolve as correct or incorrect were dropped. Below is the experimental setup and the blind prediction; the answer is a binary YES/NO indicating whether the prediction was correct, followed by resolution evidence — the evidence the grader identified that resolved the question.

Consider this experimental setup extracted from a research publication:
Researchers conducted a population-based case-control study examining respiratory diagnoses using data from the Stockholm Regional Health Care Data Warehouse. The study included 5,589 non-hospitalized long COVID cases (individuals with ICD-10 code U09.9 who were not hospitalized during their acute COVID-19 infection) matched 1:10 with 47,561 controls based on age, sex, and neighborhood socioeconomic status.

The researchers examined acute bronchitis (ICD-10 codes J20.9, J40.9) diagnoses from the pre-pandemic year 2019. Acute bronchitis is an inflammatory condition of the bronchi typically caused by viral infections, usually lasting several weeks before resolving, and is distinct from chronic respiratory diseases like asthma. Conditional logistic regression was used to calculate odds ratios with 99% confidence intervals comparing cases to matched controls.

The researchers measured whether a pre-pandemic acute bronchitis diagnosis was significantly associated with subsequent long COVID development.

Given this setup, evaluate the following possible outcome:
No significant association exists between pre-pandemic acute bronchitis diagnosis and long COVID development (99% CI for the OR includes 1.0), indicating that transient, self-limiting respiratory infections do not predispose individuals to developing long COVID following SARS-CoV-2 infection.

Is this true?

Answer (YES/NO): NO